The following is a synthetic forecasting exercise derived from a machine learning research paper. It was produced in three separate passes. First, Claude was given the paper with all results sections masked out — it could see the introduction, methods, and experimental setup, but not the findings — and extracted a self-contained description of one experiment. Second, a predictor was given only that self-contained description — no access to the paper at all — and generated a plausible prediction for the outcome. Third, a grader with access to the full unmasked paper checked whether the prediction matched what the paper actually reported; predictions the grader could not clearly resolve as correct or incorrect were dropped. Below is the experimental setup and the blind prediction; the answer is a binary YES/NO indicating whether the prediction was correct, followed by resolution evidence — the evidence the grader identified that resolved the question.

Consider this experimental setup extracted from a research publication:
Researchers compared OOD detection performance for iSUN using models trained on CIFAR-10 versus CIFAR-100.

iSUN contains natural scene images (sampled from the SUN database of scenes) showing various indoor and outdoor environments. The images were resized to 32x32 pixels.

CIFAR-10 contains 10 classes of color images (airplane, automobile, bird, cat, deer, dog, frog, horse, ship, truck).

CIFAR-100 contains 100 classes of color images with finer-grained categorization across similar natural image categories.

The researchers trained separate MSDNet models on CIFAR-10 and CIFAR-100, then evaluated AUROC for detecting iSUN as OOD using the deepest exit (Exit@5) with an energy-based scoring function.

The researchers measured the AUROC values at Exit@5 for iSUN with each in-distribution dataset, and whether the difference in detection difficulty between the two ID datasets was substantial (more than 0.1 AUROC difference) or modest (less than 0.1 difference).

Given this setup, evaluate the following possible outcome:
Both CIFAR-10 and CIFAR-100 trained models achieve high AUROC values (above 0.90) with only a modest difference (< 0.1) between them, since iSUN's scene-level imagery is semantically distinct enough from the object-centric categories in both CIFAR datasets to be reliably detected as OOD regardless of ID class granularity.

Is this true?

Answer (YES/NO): NO